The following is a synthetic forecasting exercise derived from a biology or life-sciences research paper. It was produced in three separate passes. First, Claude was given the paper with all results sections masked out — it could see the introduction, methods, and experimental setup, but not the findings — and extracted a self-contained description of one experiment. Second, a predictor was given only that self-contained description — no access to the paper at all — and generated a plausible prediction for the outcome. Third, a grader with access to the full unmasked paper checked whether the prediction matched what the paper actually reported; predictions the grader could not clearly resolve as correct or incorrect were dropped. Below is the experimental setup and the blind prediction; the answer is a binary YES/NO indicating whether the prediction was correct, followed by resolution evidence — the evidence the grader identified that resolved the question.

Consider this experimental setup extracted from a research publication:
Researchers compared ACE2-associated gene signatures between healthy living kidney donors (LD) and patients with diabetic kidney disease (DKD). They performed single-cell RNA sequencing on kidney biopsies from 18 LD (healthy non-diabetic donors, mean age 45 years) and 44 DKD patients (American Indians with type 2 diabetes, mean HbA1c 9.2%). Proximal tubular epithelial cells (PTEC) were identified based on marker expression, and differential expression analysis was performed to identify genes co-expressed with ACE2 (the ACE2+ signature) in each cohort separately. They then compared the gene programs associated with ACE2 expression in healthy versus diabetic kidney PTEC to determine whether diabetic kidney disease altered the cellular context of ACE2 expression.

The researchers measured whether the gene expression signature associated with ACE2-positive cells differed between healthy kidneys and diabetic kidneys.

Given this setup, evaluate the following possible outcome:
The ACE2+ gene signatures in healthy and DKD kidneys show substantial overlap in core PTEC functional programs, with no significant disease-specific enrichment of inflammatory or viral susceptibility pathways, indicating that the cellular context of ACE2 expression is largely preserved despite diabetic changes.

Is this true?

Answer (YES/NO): NO